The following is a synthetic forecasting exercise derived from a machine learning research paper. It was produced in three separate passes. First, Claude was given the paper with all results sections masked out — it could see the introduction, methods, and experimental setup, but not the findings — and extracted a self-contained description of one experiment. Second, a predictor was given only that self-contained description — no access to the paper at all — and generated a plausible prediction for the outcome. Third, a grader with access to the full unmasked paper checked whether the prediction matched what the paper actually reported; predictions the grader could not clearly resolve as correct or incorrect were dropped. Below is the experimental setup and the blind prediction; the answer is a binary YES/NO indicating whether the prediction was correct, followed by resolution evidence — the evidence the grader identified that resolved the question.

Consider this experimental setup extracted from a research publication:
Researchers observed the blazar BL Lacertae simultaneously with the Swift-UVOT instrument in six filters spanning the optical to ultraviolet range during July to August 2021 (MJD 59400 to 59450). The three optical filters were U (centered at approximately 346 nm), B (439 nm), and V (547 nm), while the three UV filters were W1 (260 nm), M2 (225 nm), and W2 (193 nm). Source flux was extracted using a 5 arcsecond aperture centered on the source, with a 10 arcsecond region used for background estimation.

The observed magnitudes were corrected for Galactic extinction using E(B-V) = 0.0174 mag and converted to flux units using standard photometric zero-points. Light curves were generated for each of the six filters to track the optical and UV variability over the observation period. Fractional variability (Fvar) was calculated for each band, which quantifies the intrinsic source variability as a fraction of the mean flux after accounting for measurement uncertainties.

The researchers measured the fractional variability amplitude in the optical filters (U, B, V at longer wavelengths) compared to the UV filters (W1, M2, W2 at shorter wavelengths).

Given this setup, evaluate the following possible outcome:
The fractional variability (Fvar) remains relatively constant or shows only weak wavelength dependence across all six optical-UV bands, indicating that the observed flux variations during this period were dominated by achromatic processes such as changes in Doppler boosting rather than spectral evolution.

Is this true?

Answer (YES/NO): NO